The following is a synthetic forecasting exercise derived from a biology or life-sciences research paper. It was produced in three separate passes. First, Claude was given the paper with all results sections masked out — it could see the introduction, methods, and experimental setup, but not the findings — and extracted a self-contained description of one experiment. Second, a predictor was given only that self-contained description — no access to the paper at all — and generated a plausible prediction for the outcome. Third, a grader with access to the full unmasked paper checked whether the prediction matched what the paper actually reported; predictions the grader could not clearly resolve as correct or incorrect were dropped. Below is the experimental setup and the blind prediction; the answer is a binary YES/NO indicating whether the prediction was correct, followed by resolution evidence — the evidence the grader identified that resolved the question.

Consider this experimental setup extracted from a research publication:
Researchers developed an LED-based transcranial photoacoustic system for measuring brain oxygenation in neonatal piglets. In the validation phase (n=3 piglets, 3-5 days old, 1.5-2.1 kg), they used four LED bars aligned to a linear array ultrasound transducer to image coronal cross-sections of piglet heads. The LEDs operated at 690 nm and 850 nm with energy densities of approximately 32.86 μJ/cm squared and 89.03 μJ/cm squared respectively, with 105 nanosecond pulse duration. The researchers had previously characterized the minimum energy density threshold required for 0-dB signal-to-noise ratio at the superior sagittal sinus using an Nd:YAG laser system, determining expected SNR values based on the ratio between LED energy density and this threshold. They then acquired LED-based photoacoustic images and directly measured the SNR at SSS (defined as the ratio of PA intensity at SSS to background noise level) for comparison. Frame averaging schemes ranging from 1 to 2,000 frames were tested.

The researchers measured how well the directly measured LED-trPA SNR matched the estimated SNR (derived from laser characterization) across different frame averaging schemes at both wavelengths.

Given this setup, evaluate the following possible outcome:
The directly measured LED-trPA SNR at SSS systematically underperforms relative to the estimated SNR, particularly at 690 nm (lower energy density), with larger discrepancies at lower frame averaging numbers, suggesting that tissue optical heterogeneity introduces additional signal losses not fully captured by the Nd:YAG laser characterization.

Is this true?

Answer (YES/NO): NO